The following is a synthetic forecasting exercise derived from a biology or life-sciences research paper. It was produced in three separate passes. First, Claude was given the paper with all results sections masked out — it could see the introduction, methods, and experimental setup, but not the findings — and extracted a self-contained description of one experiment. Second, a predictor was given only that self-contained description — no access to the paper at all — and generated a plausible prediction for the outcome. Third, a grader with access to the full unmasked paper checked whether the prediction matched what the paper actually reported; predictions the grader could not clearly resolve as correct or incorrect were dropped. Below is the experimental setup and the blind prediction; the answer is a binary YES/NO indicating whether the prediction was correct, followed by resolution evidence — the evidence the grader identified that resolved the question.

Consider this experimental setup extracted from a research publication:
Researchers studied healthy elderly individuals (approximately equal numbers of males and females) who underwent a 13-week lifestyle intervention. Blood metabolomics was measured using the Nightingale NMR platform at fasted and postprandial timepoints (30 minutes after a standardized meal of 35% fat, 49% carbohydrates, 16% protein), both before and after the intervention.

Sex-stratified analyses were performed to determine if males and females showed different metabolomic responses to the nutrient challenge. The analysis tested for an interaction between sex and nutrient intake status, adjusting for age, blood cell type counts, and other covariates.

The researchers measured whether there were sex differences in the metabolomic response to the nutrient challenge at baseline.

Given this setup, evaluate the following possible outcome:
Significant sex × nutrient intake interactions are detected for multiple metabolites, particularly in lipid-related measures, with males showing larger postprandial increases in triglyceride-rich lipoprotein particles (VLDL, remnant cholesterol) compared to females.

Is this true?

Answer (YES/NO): NO